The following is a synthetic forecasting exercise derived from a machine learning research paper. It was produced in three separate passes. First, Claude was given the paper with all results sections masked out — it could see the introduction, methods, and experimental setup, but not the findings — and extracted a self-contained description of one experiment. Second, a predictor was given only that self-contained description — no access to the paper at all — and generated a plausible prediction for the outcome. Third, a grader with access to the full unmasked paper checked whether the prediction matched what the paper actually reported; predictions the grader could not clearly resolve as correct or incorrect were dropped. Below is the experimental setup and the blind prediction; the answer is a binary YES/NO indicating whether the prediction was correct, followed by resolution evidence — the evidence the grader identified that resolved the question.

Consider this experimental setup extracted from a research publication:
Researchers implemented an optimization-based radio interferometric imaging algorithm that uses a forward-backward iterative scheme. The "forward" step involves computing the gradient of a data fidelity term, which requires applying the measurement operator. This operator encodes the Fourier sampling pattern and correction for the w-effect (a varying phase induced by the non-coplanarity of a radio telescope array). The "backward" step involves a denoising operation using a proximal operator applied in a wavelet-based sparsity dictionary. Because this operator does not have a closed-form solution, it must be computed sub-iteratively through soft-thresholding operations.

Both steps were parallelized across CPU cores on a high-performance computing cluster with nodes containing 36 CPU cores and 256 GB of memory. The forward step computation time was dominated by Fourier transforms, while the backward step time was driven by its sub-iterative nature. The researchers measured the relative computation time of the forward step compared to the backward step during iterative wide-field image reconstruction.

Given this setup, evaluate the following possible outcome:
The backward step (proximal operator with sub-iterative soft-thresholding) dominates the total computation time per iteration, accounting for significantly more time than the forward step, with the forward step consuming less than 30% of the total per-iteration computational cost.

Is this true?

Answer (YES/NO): NO